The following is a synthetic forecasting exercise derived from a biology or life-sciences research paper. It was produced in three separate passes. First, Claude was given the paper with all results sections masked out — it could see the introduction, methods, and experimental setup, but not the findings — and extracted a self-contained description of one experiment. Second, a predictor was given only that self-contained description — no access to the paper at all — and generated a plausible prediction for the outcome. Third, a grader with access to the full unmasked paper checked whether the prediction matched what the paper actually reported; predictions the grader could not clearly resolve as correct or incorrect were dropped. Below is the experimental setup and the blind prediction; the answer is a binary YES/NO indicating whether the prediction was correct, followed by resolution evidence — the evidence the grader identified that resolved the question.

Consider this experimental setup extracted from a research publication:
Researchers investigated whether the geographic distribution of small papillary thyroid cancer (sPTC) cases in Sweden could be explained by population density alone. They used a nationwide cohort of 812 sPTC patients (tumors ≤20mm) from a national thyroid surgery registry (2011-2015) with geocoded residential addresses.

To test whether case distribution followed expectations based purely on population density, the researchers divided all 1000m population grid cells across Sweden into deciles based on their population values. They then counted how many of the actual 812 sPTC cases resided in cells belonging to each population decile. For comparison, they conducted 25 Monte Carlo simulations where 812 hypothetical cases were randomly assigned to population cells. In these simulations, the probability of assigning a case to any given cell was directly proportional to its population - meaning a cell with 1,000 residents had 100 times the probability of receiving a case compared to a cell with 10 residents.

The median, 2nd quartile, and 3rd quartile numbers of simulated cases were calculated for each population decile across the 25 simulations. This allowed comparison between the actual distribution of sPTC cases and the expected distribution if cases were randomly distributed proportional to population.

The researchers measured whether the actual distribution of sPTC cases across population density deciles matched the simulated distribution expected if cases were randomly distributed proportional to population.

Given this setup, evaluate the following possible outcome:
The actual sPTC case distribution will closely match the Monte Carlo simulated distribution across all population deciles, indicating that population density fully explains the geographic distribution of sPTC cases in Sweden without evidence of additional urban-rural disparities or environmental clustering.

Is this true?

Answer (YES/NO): NO